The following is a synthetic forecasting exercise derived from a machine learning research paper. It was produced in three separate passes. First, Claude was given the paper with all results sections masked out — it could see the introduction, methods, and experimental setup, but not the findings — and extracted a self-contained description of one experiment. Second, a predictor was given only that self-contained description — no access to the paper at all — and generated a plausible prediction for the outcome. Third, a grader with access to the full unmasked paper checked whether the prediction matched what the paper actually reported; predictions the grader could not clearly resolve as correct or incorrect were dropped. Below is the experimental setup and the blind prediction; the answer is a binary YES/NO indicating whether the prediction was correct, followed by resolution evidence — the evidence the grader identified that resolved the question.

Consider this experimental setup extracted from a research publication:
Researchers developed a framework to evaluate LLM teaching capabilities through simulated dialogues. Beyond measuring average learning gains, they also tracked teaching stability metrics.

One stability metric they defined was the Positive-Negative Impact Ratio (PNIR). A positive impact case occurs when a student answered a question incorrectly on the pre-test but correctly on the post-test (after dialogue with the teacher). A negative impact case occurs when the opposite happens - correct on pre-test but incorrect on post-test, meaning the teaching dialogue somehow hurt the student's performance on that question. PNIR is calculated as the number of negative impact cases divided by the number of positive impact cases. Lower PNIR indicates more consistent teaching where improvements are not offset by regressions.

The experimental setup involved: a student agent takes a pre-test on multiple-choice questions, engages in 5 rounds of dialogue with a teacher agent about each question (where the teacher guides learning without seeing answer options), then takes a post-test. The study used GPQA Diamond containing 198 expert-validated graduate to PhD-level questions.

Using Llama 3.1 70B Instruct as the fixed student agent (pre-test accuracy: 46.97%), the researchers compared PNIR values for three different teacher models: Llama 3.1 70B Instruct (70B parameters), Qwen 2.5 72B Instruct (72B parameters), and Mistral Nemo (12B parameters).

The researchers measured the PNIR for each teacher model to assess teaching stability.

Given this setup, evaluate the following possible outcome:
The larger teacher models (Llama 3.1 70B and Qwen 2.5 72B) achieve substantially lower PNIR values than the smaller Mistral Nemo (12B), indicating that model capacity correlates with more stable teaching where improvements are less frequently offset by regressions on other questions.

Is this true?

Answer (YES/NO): YES